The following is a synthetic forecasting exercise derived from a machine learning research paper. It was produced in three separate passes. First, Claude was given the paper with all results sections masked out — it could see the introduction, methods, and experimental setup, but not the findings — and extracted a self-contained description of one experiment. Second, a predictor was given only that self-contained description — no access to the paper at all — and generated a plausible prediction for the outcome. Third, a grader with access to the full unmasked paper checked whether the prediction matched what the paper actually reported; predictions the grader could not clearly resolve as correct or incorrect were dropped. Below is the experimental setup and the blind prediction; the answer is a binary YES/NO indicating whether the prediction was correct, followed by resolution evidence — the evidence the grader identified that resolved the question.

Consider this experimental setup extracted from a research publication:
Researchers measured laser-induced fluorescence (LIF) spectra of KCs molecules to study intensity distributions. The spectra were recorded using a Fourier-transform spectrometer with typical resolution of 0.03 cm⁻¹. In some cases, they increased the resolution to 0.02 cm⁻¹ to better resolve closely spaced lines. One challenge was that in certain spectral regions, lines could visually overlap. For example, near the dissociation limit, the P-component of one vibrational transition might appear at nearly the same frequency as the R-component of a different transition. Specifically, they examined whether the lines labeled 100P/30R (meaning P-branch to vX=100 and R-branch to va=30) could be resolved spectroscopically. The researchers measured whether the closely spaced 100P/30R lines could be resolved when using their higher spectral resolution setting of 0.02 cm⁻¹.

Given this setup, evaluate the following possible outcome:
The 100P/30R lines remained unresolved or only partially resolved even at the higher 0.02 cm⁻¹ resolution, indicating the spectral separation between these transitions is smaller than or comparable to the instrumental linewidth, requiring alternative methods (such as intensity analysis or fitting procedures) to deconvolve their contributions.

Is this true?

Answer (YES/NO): NO